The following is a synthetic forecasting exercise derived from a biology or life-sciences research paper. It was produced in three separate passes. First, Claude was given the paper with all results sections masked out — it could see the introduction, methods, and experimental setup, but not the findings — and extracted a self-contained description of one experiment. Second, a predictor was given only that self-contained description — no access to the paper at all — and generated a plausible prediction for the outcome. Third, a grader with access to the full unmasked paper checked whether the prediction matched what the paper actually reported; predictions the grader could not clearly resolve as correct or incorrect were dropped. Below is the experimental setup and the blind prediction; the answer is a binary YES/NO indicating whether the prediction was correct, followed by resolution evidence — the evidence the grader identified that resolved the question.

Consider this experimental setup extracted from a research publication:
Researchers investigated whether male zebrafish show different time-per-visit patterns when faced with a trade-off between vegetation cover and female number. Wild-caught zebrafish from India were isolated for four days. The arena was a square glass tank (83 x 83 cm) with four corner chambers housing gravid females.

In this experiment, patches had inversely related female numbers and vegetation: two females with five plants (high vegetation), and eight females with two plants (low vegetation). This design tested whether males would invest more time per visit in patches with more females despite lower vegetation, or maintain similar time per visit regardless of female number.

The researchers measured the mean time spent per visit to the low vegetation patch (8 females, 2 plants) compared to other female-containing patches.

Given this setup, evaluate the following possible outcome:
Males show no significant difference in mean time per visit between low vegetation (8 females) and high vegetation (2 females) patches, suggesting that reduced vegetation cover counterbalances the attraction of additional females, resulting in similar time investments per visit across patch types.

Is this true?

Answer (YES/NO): YES